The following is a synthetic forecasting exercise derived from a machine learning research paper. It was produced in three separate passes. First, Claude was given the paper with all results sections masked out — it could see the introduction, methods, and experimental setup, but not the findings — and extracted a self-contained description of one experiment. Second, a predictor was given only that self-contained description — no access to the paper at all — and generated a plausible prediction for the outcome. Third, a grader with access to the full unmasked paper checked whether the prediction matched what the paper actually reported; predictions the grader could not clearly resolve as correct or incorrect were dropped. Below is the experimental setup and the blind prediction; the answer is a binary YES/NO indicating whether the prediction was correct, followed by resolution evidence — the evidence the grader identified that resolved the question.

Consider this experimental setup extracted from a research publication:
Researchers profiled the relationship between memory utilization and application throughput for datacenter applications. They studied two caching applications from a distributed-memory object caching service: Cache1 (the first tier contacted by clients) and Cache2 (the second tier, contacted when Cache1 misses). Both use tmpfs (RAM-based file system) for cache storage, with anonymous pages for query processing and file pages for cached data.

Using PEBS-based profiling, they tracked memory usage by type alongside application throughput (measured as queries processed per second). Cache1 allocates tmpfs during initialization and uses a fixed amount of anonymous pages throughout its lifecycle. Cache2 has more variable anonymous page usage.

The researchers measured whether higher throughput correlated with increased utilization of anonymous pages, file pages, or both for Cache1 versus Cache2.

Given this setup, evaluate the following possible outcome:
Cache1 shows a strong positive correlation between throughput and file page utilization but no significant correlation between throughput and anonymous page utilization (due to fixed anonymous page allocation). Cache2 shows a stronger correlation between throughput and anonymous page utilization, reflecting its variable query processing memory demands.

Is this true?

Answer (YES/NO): NO